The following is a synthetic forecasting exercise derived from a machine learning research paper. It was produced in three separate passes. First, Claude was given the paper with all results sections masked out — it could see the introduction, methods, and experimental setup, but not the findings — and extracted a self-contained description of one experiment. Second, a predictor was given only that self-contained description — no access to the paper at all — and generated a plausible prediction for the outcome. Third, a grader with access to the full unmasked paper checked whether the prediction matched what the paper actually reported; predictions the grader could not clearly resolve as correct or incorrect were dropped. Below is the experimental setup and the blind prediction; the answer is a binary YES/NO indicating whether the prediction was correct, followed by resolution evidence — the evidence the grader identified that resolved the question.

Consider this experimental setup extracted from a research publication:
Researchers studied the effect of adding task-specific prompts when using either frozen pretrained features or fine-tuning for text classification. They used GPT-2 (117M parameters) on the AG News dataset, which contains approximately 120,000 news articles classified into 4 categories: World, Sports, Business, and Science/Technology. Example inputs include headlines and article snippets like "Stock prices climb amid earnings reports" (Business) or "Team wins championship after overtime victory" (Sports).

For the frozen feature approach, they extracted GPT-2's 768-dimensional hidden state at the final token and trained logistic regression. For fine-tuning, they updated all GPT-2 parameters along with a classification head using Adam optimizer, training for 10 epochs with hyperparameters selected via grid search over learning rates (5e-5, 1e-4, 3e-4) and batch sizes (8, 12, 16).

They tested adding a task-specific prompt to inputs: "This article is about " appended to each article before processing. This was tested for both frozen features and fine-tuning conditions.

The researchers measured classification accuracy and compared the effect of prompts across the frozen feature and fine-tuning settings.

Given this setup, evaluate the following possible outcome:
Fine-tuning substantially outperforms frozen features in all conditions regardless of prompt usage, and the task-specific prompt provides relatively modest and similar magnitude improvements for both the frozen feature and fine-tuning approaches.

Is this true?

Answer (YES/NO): NO